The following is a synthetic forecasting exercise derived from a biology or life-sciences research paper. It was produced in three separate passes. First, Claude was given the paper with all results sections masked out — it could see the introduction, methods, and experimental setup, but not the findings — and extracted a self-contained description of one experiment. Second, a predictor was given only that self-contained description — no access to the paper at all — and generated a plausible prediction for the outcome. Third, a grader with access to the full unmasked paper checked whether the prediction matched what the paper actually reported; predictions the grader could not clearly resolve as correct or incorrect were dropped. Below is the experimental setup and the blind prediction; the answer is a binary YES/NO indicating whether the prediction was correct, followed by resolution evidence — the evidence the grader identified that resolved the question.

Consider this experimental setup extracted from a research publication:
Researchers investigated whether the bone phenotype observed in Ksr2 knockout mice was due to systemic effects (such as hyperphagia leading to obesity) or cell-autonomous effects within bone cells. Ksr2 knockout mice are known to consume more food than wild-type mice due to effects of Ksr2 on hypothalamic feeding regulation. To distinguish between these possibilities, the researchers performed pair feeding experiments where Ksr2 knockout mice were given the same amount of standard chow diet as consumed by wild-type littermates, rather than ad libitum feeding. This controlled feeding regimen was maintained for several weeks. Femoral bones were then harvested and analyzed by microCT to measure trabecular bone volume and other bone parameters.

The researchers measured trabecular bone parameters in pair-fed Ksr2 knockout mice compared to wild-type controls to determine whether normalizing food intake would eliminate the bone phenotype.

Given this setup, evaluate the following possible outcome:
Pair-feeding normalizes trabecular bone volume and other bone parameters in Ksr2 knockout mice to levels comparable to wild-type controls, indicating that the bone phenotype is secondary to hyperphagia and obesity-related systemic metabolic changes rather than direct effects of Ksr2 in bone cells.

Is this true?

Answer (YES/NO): NO